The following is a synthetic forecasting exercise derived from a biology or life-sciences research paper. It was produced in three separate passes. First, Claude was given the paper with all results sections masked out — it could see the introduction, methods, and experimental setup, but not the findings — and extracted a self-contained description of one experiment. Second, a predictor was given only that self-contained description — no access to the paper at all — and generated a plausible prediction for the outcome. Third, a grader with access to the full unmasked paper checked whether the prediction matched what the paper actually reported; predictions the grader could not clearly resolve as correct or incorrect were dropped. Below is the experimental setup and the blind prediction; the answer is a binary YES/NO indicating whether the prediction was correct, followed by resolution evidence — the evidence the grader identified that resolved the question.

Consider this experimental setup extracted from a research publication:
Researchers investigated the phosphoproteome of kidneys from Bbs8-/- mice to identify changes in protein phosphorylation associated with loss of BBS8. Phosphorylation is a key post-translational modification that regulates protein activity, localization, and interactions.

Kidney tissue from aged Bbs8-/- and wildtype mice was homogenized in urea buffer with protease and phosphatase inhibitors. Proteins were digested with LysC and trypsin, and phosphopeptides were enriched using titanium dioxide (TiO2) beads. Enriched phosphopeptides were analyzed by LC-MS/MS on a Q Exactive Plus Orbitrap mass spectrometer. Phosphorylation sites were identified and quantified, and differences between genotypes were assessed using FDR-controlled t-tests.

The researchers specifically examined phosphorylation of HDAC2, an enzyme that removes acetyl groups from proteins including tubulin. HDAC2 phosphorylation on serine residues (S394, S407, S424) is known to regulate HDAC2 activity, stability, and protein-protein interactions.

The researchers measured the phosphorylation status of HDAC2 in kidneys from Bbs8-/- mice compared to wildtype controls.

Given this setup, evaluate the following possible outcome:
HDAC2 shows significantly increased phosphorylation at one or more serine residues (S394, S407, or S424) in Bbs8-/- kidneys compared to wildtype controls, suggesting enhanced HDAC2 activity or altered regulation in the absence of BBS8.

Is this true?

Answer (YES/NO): NO